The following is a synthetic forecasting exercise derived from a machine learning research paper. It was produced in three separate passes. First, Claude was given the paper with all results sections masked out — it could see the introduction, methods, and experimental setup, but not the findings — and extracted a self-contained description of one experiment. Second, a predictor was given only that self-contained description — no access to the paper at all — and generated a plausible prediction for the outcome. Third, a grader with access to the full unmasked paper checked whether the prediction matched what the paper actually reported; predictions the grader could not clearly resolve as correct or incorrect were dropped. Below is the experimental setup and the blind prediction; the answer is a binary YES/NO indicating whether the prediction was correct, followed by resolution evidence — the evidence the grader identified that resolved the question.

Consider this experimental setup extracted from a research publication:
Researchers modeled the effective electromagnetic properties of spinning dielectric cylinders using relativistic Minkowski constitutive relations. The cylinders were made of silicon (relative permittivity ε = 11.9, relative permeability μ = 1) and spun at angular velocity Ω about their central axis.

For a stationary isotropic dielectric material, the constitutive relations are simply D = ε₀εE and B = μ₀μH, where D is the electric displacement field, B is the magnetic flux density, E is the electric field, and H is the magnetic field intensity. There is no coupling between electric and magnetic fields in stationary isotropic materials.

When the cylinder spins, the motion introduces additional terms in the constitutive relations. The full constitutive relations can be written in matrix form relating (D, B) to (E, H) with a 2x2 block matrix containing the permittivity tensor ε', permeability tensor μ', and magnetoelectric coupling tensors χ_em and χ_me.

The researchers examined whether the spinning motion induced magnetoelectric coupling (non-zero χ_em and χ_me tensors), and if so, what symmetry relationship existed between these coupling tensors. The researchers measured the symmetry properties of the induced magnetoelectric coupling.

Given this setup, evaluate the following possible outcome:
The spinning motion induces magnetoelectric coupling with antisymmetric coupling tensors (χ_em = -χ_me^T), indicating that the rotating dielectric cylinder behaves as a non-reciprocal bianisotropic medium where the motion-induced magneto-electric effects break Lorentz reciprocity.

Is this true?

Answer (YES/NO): NO